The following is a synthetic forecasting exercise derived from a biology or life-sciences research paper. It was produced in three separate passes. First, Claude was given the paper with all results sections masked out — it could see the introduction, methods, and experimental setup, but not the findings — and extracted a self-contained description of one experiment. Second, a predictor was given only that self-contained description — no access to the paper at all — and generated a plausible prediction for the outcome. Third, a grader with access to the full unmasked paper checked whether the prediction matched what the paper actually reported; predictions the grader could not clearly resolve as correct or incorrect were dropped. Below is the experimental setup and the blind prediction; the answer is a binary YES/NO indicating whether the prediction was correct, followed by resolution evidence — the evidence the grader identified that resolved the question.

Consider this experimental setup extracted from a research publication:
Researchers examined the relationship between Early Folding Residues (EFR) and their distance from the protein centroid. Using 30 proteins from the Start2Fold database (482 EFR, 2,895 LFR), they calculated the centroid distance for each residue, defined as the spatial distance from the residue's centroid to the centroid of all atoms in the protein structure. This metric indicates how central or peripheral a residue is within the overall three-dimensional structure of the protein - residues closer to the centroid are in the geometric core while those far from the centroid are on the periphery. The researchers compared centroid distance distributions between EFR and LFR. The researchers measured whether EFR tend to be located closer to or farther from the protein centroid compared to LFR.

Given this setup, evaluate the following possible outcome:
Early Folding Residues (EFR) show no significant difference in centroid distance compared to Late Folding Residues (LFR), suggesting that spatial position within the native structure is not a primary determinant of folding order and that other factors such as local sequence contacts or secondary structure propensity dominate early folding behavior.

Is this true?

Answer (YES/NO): NO